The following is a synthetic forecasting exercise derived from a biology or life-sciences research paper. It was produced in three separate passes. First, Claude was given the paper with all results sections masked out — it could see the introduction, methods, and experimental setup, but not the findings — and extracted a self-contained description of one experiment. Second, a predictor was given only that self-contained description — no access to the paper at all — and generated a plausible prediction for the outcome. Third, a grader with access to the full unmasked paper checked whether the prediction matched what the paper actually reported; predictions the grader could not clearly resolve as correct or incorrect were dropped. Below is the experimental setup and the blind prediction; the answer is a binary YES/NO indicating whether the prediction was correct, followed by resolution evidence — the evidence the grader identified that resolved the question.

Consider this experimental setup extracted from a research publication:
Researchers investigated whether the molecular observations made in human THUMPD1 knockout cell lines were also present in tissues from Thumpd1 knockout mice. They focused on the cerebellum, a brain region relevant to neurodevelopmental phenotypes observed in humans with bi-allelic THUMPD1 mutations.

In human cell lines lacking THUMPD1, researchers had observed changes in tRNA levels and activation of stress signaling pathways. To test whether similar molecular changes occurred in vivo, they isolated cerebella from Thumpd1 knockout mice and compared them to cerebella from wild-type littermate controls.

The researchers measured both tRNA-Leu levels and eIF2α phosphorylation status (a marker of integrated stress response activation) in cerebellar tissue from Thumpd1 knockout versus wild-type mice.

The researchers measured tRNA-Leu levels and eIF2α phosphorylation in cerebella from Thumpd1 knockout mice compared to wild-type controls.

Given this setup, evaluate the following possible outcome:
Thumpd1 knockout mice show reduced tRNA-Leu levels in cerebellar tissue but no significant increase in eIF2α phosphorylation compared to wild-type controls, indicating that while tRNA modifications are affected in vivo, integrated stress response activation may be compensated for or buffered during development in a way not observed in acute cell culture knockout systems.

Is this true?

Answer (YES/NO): NO